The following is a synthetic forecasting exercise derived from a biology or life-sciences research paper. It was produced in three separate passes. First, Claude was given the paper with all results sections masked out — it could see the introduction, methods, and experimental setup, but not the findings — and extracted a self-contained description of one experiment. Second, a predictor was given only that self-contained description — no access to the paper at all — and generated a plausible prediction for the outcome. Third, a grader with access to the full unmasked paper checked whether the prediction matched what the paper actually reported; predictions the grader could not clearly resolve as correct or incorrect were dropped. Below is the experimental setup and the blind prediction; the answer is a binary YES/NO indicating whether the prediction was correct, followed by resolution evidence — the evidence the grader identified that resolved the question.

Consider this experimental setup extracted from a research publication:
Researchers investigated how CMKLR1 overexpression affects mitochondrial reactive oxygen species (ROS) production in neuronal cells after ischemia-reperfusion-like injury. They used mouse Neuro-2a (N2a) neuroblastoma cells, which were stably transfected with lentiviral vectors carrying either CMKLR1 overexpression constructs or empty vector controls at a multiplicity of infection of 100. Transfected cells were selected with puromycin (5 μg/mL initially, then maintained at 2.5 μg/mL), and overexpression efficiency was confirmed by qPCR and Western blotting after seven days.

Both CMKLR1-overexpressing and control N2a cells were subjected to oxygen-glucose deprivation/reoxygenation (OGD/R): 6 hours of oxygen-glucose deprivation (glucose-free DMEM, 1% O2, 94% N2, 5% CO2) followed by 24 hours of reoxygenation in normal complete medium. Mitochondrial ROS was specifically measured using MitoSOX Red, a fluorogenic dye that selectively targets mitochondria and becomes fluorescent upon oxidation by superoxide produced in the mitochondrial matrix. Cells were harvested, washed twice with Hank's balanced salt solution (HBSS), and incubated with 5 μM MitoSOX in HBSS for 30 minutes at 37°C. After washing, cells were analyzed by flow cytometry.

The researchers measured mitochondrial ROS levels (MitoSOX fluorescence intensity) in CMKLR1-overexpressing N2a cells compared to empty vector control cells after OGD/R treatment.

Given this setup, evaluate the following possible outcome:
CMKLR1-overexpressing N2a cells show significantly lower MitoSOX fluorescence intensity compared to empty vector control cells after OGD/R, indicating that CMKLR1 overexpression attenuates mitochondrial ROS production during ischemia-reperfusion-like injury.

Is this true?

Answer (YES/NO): NO